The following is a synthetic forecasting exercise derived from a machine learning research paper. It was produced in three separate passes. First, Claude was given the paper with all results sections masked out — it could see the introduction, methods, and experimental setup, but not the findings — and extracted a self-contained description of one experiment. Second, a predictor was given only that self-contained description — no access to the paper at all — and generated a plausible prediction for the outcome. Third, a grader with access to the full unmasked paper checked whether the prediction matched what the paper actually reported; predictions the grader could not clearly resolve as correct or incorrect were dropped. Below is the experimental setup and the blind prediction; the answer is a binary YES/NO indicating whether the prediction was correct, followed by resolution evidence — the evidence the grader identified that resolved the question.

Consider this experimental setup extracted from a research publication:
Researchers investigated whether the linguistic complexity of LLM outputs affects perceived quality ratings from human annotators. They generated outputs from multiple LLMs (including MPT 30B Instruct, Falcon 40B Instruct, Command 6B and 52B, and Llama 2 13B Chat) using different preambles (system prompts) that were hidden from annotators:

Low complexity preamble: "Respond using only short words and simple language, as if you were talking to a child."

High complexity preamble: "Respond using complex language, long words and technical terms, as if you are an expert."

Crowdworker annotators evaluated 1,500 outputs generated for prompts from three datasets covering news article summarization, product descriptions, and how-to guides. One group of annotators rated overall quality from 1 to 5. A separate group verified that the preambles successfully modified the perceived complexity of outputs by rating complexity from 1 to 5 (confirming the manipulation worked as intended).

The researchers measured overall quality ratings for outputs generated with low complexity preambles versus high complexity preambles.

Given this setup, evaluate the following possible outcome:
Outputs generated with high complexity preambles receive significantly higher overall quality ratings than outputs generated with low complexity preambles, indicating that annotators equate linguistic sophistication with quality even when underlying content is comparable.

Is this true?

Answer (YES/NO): NO